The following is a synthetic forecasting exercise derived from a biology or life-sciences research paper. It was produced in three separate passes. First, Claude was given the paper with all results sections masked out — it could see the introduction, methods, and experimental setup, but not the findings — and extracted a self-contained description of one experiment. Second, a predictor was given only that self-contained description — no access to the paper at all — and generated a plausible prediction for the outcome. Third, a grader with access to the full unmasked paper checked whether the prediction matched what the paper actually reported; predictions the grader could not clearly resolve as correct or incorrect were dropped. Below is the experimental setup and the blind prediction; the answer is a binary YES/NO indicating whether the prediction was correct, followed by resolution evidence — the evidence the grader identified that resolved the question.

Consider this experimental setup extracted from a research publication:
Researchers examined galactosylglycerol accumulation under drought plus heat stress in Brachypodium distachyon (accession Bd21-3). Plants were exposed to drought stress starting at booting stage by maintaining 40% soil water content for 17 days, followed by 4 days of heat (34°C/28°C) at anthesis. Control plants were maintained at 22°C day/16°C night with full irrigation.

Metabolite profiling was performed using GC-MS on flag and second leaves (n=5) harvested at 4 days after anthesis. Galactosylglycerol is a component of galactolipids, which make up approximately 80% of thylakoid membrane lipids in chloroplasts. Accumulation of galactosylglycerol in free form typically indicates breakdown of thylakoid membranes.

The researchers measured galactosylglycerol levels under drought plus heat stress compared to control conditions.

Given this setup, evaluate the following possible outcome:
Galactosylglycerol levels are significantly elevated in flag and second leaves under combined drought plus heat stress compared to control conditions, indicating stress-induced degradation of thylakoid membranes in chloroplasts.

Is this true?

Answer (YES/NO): YES